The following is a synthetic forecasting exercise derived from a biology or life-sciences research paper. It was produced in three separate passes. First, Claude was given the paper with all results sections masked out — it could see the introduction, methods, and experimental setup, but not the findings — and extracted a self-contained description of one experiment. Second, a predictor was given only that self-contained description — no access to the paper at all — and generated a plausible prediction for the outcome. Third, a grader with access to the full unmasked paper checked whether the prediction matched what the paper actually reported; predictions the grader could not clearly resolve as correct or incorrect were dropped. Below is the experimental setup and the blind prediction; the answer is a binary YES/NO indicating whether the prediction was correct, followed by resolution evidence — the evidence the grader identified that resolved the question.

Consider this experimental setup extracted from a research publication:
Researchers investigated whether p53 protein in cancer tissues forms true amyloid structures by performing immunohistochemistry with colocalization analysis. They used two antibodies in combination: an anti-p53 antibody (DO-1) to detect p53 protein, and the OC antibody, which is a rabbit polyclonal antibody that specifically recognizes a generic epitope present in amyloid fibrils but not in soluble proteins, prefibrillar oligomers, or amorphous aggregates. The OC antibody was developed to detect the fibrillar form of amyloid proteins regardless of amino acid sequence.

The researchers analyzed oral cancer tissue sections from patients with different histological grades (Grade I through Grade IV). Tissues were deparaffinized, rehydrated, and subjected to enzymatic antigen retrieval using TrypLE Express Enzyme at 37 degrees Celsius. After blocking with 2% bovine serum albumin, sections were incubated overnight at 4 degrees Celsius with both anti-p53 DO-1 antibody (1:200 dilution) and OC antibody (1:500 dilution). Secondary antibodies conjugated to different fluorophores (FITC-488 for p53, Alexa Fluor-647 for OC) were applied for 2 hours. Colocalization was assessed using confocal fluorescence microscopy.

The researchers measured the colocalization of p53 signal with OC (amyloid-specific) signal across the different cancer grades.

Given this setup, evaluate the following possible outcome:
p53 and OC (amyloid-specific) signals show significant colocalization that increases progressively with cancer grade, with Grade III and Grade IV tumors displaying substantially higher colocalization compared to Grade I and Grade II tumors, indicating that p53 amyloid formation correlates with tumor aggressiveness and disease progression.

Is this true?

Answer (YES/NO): YES